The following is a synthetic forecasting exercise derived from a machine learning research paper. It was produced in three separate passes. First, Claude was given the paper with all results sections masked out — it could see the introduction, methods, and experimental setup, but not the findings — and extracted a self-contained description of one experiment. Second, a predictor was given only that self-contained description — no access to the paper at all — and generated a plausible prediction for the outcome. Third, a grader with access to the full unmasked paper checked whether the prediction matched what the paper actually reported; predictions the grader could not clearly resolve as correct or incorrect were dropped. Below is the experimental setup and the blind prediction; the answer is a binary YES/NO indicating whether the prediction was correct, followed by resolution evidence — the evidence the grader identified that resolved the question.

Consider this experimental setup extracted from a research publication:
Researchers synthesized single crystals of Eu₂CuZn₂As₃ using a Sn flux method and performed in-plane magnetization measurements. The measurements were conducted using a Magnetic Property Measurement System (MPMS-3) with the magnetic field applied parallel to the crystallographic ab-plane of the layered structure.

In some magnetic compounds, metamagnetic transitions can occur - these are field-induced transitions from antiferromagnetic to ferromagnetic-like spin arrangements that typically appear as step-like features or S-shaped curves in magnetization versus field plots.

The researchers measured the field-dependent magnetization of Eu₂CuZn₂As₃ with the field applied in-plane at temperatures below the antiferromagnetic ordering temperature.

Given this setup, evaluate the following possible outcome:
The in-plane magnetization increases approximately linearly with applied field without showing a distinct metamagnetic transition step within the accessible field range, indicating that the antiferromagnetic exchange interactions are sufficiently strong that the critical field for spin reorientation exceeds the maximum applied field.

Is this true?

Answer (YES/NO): NO